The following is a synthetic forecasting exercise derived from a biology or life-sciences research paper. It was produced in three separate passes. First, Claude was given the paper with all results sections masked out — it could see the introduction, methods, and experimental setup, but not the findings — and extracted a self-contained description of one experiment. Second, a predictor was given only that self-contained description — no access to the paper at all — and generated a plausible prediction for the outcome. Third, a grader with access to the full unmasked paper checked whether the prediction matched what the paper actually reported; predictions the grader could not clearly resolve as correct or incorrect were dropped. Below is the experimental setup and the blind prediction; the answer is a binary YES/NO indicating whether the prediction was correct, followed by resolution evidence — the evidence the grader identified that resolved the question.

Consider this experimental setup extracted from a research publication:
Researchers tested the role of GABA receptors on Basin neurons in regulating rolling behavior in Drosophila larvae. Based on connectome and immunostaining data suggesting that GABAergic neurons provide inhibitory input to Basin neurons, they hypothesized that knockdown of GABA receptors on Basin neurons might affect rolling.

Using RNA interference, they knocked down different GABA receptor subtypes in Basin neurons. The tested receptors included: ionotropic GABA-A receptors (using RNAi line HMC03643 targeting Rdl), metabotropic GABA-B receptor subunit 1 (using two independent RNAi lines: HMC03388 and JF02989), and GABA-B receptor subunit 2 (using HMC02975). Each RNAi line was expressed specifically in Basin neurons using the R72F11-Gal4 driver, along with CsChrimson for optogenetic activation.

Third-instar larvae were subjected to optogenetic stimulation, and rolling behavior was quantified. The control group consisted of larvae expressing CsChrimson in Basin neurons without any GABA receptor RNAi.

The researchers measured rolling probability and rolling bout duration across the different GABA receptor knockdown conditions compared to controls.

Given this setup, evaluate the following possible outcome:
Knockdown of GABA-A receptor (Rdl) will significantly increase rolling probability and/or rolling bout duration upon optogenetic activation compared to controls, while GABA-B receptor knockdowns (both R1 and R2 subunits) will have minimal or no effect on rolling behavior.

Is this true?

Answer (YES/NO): NO